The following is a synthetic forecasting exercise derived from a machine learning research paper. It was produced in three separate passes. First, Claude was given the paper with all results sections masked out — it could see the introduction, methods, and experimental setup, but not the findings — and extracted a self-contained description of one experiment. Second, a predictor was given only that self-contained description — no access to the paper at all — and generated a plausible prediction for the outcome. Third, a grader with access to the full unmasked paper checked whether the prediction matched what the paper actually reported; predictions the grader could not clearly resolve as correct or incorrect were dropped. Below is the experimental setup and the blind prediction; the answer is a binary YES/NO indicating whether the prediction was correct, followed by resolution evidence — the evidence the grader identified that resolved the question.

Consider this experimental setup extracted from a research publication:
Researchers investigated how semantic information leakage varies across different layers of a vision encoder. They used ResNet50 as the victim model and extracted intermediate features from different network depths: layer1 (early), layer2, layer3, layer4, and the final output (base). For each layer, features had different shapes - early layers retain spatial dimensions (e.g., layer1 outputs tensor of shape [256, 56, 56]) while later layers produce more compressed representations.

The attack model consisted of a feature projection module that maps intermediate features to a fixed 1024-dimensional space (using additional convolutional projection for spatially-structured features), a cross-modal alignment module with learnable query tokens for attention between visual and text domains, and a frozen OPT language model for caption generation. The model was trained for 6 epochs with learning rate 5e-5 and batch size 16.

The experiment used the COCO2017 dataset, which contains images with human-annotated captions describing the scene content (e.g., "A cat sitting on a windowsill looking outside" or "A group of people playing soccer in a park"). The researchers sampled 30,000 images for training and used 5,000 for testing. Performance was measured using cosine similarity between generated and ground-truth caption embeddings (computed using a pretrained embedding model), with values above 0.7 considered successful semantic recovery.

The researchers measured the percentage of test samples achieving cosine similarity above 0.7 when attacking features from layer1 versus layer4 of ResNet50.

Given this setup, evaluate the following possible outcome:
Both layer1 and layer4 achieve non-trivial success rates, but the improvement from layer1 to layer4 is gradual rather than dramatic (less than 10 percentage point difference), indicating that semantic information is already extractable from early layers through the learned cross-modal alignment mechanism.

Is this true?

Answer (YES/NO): NO